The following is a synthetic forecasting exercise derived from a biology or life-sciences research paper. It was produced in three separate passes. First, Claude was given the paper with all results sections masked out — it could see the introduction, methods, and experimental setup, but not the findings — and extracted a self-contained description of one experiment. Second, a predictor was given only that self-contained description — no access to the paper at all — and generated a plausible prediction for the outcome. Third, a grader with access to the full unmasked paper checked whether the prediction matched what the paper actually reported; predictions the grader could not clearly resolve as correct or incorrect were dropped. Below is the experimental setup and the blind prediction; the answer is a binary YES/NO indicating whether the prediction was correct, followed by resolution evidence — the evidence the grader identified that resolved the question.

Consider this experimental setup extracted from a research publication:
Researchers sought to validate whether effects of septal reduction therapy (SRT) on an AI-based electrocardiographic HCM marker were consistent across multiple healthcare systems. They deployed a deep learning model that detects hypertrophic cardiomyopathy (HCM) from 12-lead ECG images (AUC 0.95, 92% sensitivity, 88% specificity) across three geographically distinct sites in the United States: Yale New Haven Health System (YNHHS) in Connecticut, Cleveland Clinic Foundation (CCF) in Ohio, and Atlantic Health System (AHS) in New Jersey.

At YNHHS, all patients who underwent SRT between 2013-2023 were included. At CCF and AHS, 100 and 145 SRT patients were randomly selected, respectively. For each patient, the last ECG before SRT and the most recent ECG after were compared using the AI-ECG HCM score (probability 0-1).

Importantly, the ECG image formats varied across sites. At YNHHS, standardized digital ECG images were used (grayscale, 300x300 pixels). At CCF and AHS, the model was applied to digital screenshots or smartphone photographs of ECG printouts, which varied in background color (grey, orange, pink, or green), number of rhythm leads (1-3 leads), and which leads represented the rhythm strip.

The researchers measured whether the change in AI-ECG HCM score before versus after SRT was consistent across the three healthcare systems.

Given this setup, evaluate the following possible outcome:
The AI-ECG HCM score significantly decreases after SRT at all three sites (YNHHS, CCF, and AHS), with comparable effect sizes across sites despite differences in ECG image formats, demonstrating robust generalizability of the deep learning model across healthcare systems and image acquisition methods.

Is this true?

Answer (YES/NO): NO